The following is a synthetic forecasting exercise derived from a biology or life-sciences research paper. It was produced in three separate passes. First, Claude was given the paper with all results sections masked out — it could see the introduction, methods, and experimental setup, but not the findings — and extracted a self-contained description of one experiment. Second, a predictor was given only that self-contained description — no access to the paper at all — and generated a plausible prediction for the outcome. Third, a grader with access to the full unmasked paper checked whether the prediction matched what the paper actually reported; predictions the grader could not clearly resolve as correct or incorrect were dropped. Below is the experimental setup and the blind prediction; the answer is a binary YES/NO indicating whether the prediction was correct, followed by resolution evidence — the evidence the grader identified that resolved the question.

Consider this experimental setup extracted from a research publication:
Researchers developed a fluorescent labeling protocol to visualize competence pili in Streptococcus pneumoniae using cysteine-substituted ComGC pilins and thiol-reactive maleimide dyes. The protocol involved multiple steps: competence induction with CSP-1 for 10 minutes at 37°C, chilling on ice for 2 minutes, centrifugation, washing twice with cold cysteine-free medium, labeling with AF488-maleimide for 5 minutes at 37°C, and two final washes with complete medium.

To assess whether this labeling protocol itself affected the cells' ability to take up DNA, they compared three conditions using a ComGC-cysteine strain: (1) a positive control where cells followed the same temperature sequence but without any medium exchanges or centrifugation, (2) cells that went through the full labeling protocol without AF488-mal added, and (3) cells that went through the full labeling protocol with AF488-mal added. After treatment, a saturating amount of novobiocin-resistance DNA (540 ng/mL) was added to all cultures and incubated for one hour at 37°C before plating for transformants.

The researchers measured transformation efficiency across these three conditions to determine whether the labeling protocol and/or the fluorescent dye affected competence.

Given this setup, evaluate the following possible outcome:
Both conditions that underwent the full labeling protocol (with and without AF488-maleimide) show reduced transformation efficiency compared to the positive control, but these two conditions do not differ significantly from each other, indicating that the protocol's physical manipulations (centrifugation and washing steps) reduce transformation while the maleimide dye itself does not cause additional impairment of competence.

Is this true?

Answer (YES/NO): YES